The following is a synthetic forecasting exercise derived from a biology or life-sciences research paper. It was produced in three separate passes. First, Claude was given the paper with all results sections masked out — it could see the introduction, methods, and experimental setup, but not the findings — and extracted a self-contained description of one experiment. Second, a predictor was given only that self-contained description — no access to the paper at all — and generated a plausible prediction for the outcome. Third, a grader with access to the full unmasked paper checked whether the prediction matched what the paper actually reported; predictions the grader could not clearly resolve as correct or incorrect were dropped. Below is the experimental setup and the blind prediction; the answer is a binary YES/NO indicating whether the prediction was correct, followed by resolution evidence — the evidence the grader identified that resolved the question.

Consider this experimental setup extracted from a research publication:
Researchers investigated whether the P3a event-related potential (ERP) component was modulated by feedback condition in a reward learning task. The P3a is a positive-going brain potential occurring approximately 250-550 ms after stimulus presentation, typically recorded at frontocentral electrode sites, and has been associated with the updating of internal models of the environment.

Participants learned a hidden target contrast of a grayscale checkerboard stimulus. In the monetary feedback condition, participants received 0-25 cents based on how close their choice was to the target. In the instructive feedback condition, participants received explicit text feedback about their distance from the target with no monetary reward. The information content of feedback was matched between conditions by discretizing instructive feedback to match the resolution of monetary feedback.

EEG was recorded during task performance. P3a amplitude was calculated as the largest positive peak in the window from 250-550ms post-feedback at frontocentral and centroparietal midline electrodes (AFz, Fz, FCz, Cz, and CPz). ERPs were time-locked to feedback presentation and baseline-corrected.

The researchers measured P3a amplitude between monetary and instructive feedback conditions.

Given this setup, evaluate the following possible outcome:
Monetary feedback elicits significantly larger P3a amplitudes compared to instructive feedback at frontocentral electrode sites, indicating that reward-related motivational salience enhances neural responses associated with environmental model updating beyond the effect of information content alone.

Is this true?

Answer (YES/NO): YES